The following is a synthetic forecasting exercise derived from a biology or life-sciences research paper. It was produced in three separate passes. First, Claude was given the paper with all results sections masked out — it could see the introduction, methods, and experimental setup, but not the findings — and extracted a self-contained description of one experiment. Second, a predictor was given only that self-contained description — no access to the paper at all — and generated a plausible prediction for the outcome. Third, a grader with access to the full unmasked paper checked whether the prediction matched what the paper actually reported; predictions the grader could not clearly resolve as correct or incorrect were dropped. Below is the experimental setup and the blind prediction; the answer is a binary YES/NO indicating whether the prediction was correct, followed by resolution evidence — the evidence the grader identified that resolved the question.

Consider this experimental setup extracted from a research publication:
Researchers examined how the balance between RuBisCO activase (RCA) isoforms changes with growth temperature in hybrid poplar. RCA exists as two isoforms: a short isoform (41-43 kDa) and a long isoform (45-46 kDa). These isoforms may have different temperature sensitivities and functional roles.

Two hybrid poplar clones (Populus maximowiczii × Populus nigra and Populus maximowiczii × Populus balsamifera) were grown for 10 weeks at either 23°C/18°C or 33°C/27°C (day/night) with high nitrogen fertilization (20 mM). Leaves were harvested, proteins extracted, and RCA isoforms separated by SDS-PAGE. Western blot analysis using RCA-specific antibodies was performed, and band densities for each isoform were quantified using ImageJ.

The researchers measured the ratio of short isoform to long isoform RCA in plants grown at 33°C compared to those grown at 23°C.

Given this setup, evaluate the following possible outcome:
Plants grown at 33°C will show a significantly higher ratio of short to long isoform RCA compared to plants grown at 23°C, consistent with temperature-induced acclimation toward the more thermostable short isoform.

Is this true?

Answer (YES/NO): NO